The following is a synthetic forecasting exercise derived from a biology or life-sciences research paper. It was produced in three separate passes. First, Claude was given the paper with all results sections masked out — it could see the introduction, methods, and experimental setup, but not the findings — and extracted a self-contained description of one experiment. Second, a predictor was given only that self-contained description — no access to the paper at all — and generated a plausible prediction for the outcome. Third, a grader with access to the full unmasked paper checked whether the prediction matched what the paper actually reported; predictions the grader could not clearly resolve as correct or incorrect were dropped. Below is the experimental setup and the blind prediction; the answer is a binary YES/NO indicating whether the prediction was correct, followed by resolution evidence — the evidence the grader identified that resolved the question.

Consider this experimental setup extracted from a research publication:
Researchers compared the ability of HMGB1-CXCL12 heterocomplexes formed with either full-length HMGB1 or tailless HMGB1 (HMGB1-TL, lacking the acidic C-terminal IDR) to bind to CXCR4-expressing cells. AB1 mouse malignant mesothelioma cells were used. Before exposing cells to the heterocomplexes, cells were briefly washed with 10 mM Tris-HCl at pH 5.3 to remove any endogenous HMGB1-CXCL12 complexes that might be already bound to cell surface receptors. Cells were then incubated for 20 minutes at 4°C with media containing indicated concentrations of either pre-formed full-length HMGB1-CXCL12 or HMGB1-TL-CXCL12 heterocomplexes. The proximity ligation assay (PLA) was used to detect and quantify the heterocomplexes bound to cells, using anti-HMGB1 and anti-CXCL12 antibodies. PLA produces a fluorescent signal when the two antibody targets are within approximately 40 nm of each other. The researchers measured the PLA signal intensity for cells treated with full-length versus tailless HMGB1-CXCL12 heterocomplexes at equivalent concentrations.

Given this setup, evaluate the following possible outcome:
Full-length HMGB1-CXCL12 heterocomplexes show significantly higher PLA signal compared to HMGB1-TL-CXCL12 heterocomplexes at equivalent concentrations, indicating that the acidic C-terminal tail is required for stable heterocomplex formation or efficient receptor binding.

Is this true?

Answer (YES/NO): YES